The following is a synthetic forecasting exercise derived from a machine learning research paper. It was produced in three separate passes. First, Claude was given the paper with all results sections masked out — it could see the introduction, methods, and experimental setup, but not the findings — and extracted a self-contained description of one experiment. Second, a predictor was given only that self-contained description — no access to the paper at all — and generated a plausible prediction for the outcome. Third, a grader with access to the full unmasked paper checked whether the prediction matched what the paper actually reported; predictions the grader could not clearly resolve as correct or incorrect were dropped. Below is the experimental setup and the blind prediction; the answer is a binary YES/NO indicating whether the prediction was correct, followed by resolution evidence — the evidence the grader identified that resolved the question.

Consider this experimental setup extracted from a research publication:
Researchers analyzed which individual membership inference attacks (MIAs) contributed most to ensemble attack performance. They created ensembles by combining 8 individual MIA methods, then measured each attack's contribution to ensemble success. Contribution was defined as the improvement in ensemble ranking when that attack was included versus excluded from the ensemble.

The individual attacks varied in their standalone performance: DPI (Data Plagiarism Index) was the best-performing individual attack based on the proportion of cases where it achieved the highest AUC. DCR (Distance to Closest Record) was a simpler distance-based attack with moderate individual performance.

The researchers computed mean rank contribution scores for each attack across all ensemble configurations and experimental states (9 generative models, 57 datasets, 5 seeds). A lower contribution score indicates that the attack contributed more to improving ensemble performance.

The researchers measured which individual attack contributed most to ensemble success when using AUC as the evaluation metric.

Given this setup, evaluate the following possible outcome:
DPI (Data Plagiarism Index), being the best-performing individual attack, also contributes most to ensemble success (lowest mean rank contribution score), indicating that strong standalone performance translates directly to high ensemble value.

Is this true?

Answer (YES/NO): NO